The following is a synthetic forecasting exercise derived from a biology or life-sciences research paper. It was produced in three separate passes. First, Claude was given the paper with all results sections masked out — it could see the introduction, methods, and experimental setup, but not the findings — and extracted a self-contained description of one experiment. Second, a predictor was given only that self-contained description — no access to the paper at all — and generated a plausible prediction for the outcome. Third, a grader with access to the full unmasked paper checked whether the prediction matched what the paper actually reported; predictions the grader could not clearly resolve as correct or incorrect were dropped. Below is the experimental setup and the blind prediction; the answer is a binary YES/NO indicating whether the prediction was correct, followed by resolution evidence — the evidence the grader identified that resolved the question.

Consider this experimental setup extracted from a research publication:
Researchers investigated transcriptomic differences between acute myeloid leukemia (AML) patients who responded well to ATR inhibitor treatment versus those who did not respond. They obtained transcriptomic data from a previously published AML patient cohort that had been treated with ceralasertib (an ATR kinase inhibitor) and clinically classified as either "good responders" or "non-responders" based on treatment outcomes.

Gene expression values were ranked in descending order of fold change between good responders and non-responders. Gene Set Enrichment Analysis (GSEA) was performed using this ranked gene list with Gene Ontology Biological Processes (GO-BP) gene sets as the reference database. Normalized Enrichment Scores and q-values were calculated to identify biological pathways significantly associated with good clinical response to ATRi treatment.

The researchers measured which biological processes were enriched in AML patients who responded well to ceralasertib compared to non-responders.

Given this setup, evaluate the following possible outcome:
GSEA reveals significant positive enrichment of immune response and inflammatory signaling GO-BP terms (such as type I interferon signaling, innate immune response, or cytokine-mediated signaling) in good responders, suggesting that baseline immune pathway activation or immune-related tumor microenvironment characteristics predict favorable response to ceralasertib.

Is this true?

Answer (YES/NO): NO